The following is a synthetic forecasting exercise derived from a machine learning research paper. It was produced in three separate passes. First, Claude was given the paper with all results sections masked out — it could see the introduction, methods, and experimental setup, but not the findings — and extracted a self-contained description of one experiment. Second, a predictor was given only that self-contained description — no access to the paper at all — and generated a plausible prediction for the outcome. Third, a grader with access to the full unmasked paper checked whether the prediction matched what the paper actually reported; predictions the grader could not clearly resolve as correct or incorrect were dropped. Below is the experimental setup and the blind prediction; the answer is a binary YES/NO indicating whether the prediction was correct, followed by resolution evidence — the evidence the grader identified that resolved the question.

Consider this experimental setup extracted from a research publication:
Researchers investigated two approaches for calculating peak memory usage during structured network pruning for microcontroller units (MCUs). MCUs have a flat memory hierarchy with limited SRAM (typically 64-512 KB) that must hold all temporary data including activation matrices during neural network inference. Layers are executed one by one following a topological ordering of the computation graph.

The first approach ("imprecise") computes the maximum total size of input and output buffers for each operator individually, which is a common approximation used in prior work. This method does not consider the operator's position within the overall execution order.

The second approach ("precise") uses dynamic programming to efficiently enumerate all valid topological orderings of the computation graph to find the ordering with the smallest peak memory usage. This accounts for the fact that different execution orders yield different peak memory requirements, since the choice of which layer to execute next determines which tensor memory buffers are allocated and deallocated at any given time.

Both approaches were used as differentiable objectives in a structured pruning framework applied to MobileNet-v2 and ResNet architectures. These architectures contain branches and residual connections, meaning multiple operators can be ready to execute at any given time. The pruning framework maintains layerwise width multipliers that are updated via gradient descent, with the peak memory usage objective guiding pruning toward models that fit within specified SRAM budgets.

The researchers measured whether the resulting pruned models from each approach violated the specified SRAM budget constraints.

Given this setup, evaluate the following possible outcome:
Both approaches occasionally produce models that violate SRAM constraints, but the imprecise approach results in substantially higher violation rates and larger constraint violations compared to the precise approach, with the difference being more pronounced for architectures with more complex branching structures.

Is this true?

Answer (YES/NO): NO